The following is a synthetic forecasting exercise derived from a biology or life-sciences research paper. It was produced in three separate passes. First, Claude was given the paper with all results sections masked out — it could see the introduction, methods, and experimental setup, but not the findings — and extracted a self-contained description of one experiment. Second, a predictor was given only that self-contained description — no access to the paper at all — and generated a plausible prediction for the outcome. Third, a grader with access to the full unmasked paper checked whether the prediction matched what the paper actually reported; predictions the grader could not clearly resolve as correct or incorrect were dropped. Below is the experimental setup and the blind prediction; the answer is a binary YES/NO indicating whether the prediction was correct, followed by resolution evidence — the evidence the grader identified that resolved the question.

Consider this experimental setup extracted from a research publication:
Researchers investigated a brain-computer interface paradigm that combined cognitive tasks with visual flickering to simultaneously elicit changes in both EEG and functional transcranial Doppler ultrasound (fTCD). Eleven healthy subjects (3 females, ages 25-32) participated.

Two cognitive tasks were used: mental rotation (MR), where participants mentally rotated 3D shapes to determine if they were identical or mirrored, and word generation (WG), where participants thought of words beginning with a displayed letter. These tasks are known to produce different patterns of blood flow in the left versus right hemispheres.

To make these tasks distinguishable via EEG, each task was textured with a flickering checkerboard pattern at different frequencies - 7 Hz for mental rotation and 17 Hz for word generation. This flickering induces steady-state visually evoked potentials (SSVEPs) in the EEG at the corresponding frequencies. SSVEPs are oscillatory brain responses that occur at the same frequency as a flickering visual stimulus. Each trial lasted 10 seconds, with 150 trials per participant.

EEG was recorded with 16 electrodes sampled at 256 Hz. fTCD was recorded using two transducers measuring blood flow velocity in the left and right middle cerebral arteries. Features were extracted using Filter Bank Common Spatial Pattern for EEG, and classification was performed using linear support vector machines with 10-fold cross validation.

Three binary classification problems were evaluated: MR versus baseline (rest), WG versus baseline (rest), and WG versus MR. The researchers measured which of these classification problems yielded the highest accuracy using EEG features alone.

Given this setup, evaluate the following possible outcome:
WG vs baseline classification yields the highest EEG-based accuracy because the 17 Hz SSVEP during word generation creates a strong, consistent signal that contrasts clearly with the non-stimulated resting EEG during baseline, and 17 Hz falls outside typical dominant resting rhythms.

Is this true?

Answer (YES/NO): NO